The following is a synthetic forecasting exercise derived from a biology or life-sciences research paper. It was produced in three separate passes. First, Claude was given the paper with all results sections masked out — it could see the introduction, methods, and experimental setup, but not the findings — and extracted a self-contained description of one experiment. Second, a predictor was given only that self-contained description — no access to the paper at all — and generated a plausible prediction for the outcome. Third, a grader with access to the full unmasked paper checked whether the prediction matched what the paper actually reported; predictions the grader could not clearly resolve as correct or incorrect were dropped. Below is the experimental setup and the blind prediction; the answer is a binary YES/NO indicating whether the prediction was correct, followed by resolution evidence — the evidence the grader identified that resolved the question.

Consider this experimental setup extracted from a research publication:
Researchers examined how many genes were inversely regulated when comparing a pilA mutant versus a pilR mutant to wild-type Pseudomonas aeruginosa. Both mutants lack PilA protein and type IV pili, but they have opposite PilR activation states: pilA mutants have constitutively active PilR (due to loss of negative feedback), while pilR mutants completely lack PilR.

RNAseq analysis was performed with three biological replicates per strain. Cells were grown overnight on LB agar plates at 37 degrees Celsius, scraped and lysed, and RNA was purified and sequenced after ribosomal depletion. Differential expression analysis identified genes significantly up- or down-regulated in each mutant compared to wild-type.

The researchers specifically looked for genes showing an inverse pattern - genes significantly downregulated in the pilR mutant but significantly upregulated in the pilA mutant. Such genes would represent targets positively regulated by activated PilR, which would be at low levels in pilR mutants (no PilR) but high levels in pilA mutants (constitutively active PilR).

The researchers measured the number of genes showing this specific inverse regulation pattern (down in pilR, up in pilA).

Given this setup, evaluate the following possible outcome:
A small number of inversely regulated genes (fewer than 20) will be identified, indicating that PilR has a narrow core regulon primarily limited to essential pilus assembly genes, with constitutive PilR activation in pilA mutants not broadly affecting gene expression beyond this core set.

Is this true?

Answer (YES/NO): NO